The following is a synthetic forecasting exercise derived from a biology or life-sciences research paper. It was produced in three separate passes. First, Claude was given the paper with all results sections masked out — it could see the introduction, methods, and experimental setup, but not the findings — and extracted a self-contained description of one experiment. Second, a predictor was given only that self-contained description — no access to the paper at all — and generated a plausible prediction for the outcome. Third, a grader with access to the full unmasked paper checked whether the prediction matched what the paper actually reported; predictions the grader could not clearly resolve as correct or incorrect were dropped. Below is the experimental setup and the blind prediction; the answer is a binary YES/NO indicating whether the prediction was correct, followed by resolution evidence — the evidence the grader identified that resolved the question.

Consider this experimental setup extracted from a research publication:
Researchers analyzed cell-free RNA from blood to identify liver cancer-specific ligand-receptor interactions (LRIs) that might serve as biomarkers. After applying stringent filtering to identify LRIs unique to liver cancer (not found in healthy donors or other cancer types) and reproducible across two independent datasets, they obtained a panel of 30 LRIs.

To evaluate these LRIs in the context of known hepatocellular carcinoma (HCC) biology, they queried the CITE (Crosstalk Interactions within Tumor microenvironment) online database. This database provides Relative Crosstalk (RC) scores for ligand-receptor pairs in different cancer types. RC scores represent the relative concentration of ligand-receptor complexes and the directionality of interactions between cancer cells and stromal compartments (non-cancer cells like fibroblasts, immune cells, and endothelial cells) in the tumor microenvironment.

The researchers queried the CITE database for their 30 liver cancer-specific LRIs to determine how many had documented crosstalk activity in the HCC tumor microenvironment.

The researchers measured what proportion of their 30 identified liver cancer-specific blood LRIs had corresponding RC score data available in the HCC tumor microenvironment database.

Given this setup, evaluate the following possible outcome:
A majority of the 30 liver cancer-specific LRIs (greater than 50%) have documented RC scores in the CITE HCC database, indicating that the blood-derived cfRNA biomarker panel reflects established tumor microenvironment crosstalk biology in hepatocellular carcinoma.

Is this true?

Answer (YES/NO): NO